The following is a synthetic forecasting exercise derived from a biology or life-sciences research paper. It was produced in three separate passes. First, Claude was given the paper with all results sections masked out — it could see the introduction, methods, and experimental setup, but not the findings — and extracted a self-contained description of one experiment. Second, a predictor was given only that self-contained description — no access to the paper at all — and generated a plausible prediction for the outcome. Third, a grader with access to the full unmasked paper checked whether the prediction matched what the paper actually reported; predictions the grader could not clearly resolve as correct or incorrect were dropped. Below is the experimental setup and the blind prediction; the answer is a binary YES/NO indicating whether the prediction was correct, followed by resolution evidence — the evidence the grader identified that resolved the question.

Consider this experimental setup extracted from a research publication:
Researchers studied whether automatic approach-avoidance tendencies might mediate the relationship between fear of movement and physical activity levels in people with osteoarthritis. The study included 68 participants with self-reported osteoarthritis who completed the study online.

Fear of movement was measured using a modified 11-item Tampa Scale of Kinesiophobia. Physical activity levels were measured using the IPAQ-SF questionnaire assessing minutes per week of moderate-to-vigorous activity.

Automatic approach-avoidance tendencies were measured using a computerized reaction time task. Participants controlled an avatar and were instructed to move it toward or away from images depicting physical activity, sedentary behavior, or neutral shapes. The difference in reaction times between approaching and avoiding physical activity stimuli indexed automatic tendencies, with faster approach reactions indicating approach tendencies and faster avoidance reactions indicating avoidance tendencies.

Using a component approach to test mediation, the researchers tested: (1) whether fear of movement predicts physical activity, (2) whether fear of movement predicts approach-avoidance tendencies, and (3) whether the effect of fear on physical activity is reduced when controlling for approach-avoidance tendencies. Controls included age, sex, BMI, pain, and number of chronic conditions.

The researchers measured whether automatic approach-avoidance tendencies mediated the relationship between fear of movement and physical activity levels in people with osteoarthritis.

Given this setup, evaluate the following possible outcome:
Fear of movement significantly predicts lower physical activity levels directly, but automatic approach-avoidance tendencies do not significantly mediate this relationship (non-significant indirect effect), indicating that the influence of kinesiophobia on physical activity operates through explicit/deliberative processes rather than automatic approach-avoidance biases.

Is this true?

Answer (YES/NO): NO